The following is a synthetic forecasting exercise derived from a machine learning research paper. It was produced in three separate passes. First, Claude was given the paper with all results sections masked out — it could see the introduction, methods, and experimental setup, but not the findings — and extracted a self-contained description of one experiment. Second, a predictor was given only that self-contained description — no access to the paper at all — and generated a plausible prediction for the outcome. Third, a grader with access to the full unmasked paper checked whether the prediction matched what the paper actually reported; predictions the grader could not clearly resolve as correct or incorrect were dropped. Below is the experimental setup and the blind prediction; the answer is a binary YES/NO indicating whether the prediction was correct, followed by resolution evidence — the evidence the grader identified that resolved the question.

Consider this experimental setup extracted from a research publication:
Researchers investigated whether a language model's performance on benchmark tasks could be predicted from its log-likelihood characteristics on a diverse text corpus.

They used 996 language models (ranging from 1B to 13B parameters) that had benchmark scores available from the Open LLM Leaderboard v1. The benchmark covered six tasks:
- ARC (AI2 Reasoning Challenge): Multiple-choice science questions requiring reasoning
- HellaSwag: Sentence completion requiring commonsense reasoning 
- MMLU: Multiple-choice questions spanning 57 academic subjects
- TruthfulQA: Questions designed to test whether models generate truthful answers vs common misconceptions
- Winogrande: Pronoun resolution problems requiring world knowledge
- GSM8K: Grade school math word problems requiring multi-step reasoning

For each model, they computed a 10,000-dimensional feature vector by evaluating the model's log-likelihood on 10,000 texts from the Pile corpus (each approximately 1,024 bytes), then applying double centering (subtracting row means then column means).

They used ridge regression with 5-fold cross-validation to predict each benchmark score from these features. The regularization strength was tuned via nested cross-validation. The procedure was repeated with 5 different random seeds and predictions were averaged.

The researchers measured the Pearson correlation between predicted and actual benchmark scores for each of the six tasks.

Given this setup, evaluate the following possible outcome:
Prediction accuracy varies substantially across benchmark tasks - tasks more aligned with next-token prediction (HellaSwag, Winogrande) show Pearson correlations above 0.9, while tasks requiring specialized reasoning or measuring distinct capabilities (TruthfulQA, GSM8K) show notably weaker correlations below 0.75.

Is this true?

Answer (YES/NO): NO